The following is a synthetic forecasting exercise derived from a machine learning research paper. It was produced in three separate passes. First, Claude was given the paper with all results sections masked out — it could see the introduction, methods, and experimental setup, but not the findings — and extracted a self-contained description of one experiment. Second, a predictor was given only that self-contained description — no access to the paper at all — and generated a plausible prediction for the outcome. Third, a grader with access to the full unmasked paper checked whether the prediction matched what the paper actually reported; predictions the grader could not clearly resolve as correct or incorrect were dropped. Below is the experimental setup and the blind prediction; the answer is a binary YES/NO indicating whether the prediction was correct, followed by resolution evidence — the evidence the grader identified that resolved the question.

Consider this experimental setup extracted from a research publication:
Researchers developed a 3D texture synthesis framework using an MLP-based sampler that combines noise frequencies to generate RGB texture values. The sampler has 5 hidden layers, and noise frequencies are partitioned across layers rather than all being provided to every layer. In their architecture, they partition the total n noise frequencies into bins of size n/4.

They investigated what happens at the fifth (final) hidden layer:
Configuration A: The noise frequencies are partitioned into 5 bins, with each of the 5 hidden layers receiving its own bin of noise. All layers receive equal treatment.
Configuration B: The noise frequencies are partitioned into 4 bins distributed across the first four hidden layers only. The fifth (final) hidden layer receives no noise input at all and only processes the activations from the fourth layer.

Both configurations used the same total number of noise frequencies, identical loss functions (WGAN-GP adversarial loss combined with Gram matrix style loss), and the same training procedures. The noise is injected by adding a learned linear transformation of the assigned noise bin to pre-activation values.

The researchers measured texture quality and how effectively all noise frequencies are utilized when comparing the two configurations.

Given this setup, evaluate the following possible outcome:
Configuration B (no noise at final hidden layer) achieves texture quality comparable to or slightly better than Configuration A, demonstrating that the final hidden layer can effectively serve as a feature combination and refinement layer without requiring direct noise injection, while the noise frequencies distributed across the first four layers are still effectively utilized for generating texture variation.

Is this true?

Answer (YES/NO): YES